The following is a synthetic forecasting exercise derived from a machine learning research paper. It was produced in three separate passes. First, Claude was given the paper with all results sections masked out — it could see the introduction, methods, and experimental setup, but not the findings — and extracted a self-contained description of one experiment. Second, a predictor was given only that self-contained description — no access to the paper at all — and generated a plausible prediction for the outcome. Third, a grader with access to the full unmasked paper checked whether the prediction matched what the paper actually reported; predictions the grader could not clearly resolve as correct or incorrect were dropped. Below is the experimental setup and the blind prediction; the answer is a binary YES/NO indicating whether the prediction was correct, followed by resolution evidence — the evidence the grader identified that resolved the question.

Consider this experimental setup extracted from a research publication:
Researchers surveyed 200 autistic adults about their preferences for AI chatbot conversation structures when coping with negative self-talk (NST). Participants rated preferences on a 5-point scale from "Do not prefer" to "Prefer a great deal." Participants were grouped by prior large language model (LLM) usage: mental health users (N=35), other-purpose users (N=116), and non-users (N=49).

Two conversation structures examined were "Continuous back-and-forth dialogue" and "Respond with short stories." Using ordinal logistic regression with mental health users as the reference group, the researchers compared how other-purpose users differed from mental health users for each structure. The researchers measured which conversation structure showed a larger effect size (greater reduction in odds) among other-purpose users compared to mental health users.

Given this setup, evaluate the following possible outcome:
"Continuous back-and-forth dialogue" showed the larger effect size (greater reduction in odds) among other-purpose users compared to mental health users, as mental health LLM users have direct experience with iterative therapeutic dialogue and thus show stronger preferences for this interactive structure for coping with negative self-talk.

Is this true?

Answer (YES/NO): NO